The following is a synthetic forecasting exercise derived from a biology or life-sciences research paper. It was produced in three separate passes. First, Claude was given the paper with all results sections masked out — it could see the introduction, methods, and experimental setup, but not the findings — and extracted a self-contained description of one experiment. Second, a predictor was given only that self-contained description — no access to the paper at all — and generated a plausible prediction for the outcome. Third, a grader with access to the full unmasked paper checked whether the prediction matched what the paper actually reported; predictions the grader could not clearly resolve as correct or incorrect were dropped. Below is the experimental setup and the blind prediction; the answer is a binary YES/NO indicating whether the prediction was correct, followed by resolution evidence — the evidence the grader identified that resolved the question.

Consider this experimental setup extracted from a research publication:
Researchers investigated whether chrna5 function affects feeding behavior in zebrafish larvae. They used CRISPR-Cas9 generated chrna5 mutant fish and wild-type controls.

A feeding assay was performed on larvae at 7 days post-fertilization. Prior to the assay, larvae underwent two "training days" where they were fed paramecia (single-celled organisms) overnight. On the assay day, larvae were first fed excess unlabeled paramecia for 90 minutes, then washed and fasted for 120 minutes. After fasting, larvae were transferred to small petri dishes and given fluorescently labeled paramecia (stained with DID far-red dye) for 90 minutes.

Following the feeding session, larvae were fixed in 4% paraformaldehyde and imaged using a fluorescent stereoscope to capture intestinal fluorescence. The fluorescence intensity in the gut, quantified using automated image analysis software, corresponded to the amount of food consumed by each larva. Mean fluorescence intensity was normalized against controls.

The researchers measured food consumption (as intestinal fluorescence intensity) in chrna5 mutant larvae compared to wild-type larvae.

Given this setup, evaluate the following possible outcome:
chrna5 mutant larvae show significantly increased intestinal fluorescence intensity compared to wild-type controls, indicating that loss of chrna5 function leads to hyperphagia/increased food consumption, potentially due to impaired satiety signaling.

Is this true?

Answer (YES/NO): YES